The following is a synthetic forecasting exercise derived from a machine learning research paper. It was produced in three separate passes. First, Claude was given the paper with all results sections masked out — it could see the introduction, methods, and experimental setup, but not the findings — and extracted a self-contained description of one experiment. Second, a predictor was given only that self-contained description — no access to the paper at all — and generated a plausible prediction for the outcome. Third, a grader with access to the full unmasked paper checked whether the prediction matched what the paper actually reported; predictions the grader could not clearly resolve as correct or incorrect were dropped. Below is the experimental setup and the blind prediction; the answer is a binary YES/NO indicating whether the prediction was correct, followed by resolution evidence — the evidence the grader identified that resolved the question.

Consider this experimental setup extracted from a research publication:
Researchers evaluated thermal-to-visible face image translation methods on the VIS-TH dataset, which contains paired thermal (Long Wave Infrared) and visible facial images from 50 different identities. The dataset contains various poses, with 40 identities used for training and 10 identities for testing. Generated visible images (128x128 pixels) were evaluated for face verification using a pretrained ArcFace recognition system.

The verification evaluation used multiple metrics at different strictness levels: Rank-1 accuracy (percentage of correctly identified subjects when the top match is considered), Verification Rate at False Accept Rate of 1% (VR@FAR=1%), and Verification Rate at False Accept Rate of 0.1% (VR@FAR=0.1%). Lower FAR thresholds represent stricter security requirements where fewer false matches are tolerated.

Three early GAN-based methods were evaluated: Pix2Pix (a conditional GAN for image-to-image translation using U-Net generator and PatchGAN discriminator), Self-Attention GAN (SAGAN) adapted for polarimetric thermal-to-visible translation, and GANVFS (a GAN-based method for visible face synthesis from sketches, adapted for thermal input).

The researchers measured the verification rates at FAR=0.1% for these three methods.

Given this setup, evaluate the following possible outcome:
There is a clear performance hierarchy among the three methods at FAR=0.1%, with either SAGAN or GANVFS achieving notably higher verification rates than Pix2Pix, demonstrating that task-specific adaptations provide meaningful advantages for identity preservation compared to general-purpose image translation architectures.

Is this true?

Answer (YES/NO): NO